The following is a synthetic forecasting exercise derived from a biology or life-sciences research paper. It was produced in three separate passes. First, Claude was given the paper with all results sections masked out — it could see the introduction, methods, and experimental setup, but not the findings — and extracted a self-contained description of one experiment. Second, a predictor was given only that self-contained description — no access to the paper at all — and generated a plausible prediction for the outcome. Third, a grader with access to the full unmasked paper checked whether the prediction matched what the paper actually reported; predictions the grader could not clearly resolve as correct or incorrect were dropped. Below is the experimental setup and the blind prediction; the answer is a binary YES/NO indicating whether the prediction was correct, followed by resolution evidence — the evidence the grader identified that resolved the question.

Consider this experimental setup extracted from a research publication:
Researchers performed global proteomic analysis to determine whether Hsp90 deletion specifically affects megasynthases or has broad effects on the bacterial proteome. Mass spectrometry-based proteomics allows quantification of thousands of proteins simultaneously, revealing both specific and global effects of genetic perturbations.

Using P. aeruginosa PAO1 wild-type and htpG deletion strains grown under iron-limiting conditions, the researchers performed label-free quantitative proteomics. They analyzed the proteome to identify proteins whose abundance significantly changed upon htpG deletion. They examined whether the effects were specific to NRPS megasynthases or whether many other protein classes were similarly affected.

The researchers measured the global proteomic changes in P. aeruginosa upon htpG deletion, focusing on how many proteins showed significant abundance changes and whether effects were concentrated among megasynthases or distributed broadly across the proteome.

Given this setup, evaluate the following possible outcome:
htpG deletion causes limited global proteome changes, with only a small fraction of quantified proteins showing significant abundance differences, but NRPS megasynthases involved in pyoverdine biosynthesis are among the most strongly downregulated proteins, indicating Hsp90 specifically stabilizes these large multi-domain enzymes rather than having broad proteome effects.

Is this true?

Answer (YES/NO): YES